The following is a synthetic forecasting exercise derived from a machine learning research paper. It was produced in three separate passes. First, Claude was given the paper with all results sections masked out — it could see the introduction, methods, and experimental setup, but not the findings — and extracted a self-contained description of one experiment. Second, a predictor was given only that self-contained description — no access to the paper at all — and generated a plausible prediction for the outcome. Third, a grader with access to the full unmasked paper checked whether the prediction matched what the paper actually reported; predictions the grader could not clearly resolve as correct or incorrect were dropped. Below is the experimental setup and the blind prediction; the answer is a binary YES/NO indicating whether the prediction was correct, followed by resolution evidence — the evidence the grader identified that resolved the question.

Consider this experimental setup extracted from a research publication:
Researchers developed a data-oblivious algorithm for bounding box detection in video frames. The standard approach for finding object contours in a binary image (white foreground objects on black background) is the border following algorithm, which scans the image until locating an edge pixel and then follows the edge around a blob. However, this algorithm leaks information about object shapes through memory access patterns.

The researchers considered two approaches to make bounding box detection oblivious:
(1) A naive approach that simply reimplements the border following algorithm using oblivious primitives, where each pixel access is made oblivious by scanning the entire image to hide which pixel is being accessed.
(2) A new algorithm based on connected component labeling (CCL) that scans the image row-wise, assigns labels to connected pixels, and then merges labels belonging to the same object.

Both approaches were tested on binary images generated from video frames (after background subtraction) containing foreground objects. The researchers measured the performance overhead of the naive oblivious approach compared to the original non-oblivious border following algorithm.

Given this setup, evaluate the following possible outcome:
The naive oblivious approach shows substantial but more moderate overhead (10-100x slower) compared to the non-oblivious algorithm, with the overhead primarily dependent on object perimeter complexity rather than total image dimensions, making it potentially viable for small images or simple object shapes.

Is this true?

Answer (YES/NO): NO